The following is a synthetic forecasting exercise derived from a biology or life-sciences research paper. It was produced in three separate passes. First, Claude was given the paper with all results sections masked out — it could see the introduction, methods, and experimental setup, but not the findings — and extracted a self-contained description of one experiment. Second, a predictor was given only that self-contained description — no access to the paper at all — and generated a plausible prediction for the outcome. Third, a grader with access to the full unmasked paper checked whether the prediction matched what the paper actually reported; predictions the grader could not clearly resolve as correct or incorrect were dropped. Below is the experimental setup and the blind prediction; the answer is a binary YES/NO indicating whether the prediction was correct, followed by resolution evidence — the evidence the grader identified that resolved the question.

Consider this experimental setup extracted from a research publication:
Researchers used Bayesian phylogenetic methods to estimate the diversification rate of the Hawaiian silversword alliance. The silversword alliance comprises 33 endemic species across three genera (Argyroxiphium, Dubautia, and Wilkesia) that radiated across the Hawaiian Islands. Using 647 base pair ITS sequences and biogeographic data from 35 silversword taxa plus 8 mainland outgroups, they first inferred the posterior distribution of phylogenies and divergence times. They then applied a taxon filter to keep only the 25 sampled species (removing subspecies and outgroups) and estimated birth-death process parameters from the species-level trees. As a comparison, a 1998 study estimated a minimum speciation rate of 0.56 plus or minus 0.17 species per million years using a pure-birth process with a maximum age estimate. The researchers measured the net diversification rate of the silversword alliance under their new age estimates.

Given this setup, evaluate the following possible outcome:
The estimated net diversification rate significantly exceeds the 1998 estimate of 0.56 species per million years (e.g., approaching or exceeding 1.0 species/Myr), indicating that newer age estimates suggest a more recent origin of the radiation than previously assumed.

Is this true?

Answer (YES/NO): YES